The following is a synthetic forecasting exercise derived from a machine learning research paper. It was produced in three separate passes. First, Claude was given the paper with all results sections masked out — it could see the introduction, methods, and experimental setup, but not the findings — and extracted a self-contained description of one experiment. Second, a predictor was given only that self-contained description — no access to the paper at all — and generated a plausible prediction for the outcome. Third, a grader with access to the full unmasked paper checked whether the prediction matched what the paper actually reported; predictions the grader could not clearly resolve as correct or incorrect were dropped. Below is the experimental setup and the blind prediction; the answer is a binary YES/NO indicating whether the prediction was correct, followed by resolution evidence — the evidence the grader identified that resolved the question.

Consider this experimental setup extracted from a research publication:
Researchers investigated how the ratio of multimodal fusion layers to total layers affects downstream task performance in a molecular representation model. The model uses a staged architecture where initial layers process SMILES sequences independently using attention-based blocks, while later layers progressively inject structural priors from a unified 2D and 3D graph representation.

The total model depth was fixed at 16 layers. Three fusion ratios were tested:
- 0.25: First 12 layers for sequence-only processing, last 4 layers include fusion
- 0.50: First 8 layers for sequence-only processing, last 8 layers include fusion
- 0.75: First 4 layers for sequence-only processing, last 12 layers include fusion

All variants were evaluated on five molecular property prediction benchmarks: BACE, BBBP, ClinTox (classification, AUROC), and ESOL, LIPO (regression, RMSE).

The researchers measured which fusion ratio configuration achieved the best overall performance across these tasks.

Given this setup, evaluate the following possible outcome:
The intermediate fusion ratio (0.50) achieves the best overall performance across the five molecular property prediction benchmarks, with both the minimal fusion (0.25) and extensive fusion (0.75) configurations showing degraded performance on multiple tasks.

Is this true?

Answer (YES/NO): YES